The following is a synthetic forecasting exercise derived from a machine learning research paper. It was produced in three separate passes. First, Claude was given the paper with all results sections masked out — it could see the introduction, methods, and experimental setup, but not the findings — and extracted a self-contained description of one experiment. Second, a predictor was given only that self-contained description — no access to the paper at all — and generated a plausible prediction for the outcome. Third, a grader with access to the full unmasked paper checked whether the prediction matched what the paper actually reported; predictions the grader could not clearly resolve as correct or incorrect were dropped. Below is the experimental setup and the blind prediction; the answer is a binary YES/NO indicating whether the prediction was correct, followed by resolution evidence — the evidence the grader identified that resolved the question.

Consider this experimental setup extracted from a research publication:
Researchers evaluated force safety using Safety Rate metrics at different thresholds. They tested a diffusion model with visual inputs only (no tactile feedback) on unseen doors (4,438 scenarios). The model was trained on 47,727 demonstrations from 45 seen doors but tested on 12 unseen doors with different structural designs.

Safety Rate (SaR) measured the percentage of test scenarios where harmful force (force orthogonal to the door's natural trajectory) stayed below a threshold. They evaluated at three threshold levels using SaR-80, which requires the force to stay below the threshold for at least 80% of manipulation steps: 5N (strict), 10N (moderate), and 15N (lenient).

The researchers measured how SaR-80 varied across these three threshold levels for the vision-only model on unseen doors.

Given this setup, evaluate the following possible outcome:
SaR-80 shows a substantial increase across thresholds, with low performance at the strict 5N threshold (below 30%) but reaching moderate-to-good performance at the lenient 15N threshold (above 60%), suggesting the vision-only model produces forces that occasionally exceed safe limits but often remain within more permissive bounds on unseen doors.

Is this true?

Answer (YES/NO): NO